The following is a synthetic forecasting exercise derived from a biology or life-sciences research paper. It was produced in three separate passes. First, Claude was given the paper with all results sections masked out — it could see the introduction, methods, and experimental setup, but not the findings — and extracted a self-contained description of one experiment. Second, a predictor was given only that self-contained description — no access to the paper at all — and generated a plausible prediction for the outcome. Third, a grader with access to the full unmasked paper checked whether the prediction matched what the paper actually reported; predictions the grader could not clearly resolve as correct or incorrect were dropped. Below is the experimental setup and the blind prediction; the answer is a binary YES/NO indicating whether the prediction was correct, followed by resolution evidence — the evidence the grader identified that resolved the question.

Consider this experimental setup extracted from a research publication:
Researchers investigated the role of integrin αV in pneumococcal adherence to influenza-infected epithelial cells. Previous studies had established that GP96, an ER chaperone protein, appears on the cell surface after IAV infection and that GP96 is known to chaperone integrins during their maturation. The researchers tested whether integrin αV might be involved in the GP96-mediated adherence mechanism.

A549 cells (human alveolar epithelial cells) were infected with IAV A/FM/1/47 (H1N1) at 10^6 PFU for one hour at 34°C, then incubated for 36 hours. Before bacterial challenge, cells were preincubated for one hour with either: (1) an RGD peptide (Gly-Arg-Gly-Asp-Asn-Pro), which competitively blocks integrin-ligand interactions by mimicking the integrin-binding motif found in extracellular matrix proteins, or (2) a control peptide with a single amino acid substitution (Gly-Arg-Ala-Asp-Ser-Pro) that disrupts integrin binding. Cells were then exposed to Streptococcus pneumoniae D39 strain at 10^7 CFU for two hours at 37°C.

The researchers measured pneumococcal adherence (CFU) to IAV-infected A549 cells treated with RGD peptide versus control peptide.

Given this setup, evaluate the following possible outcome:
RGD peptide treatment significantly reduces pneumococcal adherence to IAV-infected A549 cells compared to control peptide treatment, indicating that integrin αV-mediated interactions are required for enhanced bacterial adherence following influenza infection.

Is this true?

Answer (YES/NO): YES